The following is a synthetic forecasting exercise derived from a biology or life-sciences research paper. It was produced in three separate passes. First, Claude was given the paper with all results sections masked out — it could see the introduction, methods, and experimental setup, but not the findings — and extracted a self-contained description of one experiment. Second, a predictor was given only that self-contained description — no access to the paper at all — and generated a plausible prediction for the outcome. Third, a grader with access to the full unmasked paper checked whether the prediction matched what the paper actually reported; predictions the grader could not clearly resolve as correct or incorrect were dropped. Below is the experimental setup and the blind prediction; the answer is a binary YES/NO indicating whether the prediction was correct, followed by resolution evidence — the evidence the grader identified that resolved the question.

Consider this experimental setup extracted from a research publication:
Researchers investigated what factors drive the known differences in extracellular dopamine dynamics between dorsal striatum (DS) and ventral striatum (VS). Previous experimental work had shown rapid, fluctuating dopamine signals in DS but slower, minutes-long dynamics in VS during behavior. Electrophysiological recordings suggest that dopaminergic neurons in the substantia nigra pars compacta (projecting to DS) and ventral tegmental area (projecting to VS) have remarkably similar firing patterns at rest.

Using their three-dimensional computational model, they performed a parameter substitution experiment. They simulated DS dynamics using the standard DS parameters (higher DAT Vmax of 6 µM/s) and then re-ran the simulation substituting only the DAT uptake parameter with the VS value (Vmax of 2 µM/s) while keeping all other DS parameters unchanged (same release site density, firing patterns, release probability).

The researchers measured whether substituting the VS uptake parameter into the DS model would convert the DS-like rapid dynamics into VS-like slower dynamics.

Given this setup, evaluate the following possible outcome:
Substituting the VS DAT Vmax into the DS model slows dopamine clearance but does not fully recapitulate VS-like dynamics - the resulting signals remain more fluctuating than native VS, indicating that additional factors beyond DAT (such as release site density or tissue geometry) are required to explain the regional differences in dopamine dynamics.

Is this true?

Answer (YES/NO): NO